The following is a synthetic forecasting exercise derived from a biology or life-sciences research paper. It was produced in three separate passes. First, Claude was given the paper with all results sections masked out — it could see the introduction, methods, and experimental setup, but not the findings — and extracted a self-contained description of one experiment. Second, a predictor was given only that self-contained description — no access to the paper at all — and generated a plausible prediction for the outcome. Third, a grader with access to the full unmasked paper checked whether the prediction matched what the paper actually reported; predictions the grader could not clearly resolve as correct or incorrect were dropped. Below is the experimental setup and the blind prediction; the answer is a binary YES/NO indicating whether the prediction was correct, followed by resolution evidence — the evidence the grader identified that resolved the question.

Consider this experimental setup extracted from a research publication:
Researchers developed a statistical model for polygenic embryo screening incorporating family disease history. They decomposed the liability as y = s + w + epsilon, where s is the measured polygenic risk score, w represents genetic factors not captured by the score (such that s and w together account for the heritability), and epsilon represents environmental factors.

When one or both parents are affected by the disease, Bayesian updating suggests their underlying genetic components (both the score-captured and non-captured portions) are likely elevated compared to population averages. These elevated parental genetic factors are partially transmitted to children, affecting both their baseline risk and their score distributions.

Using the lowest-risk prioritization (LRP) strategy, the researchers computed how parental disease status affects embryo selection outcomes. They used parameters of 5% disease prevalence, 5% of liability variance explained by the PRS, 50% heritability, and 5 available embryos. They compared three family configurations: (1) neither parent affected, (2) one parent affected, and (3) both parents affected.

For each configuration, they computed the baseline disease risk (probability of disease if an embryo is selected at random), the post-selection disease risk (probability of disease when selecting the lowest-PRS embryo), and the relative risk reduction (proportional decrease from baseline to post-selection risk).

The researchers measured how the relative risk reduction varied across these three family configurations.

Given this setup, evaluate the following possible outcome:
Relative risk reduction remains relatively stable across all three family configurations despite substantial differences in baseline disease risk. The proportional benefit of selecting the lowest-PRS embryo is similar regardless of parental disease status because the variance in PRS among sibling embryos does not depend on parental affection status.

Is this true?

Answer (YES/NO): YES